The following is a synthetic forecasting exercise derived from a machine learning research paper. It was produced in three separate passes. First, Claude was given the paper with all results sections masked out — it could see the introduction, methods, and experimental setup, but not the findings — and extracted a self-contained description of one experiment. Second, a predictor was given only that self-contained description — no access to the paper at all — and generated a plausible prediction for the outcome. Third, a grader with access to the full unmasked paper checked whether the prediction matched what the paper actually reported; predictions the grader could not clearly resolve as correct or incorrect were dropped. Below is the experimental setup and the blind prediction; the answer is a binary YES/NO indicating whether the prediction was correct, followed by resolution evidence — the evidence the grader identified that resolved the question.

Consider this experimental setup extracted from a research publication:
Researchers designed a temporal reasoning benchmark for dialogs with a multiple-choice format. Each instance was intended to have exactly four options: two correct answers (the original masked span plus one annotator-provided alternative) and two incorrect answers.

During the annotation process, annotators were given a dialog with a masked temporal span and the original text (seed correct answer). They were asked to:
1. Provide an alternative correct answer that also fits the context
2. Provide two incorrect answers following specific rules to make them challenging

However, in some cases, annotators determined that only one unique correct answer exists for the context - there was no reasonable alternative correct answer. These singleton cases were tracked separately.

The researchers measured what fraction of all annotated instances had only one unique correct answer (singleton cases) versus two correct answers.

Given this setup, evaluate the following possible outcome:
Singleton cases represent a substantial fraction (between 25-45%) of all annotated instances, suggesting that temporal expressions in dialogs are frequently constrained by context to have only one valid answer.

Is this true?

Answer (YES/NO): NO